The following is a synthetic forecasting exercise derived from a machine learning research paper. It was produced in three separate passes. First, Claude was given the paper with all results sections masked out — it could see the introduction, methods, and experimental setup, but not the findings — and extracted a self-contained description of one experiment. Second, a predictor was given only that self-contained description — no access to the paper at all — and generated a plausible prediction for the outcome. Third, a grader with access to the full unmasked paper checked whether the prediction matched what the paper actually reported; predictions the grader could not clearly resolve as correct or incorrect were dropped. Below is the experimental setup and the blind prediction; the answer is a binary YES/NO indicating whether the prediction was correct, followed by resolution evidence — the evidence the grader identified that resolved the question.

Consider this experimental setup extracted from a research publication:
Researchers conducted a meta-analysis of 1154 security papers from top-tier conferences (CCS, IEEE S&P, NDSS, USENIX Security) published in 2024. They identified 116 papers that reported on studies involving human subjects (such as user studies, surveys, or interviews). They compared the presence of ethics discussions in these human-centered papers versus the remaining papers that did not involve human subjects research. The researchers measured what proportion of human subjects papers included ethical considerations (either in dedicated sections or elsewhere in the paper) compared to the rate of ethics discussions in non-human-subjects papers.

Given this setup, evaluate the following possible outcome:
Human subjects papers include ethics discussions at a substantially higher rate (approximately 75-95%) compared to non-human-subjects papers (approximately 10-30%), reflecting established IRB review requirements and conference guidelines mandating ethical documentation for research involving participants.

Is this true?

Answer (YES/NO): YES